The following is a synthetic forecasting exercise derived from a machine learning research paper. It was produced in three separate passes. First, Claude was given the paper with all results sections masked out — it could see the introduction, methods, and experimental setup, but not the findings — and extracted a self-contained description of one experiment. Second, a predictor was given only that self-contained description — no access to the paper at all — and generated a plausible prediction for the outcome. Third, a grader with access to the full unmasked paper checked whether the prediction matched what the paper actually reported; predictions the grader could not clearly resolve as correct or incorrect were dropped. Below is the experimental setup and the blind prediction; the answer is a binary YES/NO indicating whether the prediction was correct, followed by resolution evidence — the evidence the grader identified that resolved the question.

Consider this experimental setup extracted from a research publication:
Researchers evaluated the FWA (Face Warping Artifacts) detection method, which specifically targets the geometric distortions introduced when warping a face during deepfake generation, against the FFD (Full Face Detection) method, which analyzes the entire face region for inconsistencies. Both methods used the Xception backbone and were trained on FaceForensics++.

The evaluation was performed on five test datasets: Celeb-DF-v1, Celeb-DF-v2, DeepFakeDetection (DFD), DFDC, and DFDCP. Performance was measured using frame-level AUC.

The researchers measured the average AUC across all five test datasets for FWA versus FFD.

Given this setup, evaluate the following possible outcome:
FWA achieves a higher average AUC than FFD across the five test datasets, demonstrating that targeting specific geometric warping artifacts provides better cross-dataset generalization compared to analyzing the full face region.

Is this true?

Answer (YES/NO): NO